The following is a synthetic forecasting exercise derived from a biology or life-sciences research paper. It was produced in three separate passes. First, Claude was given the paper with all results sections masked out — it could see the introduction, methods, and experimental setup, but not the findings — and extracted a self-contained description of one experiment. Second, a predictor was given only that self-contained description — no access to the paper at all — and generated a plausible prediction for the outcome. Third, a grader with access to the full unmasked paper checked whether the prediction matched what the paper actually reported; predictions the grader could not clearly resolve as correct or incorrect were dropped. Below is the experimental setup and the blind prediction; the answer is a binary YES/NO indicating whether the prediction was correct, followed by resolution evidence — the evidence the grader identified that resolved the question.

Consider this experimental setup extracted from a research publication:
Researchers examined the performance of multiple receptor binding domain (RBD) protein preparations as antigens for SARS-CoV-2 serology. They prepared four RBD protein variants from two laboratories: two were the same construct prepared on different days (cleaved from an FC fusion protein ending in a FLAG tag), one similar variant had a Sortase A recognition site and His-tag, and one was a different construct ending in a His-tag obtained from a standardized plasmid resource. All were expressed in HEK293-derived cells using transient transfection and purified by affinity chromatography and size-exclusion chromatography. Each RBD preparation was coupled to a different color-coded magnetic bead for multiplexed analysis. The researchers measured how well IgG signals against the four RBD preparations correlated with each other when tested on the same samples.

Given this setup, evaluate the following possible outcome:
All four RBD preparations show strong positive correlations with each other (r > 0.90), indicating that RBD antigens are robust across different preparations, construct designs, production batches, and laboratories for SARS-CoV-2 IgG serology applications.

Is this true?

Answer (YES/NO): NO